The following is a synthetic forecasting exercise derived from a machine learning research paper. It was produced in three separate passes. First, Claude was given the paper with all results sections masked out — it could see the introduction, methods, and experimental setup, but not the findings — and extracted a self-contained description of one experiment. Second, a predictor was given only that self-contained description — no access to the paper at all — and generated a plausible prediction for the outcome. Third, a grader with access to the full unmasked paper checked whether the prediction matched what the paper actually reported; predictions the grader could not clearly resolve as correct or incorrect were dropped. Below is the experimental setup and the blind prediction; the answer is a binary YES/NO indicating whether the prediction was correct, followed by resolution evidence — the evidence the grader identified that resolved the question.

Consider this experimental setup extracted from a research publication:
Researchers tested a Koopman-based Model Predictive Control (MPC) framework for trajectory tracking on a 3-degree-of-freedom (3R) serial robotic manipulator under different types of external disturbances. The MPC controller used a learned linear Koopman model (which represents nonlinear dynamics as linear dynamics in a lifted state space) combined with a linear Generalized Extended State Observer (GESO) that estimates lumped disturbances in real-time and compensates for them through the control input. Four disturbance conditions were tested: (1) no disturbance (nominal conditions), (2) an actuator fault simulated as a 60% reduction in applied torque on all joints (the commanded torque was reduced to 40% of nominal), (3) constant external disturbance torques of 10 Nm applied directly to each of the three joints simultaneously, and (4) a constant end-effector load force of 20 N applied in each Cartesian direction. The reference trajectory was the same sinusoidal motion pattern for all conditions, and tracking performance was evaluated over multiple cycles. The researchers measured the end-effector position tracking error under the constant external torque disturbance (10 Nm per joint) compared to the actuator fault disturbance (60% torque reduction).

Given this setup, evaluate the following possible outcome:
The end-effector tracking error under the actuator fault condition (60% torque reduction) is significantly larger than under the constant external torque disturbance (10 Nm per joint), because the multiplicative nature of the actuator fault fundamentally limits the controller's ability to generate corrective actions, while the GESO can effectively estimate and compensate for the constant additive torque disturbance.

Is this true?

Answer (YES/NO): NO